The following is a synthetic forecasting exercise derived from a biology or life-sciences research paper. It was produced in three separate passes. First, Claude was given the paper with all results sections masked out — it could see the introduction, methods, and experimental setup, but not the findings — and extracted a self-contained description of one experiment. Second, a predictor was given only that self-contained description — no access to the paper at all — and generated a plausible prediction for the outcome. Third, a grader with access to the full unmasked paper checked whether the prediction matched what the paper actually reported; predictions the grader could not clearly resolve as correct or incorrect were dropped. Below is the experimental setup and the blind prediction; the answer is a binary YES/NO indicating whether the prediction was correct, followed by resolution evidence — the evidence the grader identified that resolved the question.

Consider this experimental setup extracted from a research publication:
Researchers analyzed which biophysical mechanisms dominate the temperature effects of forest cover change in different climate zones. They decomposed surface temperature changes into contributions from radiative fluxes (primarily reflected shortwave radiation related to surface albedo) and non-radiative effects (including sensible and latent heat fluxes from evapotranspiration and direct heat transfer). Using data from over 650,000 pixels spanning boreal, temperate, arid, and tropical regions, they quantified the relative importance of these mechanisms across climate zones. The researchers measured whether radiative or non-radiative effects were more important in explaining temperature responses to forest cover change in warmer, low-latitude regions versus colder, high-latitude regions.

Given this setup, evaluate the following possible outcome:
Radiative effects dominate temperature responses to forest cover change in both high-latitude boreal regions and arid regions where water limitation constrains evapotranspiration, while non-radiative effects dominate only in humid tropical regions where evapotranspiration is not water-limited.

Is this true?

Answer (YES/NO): NO